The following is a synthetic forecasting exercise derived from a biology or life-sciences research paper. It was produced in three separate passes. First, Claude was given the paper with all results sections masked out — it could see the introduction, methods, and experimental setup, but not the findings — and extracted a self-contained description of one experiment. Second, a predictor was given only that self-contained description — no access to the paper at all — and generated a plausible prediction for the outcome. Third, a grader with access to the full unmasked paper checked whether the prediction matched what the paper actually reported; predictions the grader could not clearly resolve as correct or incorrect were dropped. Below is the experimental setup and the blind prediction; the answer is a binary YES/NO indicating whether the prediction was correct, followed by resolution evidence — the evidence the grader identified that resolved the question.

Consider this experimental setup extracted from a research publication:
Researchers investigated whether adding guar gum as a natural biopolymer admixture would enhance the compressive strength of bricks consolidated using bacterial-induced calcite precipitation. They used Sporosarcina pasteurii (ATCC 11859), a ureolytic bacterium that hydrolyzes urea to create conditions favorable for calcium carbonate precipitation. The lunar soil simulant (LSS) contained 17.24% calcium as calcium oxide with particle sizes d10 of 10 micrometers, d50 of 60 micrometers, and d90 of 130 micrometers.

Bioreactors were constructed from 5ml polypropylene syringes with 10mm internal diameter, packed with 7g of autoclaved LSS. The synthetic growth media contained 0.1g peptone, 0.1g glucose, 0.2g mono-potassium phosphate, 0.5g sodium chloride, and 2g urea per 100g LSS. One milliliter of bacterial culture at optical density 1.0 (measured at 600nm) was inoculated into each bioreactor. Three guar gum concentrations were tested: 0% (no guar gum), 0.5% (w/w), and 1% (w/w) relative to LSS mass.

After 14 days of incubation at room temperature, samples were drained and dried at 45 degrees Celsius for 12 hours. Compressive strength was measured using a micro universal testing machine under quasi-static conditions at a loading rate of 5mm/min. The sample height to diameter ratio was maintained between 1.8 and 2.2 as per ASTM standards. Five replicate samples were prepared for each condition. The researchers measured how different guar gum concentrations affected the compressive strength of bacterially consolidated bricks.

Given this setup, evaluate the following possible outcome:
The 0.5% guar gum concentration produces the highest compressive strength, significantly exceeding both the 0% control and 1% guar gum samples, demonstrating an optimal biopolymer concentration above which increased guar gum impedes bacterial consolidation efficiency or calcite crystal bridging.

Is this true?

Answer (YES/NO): NO